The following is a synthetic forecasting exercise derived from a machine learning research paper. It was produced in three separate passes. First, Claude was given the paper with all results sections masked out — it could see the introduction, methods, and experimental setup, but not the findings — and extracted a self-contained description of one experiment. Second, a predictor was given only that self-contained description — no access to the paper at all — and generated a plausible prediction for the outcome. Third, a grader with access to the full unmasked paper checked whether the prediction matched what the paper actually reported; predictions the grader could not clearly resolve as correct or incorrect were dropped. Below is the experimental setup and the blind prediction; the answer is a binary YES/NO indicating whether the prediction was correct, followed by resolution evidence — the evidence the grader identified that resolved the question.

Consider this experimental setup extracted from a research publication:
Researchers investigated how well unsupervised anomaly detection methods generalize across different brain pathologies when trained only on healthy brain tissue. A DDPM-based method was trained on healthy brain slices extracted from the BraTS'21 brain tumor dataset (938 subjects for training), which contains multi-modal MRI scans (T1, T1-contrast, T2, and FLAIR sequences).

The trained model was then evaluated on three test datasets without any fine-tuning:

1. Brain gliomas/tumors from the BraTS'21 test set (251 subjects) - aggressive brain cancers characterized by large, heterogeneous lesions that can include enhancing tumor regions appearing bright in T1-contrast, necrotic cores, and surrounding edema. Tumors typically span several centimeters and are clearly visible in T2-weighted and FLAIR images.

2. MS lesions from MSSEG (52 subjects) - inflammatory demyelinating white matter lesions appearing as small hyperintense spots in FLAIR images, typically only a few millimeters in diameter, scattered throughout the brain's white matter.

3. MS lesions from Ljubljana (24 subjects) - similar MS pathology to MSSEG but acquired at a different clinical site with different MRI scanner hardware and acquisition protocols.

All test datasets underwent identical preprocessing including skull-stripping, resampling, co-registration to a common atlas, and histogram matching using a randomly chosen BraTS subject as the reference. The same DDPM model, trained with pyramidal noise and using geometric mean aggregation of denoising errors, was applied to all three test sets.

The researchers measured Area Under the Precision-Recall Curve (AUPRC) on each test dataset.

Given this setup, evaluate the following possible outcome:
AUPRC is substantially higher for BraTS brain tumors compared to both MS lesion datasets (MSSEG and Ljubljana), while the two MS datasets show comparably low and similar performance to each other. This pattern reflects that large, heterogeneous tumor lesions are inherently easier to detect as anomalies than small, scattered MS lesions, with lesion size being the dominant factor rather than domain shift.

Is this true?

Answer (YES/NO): NO